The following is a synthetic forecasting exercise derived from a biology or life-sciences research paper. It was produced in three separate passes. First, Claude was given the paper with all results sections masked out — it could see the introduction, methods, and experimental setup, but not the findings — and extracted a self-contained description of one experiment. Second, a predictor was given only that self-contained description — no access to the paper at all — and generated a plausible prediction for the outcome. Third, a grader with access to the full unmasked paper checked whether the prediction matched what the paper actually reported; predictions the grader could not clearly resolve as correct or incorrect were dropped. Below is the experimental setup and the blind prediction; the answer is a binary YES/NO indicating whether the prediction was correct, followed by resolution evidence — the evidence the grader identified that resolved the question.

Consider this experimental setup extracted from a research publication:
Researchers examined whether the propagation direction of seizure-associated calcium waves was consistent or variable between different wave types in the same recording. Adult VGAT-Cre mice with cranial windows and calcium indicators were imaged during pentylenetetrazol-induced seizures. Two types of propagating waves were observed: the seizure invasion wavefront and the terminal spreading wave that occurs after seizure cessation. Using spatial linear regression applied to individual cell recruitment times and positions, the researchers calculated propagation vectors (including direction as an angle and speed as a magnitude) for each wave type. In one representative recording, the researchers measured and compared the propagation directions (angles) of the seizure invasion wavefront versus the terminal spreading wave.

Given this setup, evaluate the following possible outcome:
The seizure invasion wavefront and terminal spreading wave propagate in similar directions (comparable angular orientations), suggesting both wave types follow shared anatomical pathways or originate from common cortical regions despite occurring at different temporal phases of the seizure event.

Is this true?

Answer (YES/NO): NO